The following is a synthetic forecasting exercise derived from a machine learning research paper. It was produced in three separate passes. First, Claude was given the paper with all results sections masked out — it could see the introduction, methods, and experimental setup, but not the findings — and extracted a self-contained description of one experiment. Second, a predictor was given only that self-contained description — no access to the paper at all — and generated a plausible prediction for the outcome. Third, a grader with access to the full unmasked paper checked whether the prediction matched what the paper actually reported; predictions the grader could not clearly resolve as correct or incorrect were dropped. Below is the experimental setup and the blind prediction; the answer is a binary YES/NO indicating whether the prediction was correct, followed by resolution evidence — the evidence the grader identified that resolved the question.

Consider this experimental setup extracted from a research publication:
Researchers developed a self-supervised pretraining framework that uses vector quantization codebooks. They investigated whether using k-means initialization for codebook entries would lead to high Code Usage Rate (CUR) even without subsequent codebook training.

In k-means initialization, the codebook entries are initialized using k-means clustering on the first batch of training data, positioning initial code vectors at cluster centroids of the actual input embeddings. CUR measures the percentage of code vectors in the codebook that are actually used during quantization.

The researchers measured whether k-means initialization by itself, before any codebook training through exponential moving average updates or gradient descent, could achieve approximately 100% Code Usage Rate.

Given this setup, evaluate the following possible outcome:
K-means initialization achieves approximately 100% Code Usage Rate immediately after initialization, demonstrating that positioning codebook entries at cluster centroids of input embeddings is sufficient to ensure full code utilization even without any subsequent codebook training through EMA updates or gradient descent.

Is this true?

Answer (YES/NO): YES